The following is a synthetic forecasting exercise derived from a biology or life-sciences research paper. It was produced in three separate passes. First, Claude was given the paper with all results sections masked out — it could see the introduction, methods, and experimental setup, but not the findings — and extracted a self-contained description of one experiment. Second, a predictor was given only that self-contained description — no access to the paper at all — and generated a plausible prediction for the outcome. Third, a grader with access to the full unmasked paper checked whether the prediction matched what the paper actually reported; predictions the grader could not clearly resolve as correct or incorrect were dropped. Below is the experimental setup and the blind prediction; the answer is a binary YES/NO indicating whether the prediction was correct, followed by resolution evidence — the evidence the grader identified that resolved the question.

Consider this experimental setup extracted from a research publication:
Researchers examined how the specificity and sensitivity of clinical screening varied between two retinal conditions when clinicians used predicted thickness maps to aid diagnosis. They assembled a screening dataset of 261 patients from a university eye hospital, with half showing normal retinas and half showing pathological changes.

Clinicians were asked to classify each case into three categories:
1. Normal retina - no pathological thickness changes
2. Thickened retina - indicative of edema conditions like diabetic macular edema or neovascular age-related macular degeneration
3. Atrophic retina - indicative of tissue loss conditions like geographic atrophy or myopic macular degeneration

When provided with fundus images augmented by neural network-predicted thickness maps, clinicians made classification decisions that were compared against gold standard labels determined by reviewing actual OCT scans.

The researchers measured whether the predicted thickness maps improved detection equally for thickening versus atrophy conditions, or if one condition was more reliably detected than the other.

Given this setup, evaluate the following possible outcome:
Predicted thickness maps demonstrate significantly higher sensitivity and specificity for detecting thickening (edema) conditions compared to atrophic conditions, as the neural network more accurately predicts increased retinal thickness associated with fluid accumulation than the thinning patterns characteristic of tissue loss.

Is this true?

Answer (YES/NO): NO